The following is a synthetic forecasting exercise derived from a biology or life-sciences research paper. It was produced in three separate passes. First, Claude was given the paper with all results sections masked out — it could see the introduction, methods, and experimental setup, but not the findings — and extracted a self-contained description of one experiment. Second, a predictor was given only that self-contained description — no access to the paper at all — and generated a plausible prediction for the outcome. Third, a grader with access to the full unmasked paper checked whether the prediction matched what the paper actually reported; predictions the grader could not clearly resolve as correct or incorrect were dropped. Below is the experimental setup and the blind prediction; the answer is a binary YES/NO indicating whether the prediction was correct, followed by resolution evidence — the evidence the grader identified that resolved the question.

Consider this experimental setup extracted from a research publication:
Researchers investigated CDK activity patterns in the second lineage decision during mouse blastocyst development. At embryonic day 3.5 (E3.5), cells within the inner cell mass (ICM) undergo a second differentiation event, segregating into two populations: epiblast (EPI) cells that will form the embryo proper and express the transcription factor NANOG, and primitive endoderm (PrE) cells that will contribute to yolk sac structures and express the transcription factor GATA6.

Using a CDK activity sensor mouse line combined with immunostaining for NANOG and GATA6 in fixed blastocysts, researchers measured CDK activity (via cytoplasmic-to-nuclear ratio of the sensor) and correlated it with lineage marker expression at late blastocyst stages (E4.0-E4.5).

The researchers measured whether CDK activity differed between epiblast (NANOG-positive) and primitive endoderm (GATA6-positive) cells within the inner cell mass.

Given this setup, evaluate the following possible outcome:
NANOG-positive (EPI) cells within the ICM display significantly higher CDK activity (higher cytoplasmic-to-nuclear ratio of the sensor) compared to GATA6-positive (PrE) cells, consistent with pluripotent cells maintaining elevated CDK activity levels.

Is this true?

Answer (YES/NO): NO